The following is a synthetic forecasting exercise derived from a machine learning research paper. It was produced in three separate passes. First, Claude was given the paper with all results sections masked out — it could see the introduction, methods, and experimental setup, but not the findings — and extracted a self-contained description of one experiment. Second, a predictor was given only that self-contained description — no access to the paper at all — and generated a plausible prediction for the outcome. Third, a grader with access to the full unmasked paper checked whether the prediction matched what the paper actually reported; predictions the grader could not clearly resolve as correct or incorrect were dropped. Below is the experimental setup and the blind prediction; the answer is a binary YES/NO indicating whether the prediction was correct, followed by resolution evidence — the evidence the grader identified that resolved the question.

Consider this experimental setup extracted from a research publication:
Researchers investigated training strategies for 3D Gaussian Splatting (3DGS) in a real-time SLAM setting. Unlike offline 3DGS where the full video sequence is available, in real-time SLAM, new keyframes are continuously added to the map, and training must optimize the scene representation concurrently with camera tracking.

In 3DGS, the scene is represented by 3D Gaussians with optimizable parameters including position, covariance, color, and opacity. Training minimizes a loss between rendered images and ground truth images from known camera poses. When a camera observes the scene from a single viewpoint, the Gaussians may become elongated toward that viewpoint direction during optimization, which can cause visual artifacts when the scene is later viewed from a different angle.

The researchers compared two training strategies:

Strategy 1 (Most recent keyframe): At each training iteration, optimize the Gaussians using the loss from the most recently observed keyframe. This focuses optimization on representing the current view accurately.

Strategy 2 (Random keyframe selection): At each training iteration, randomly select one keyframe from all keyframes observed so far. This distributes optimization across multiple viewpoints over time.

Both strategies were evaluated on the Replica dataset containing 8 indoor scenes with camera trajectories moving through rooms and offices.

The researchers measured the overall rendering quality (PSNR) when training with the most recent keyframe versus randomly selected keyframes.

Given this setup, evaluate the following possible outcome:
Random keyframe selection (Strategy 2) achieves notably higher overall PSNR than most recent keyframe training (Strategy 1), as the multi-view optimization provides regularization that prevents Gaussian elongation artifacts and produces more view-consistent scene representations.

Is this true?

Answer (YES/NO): YES